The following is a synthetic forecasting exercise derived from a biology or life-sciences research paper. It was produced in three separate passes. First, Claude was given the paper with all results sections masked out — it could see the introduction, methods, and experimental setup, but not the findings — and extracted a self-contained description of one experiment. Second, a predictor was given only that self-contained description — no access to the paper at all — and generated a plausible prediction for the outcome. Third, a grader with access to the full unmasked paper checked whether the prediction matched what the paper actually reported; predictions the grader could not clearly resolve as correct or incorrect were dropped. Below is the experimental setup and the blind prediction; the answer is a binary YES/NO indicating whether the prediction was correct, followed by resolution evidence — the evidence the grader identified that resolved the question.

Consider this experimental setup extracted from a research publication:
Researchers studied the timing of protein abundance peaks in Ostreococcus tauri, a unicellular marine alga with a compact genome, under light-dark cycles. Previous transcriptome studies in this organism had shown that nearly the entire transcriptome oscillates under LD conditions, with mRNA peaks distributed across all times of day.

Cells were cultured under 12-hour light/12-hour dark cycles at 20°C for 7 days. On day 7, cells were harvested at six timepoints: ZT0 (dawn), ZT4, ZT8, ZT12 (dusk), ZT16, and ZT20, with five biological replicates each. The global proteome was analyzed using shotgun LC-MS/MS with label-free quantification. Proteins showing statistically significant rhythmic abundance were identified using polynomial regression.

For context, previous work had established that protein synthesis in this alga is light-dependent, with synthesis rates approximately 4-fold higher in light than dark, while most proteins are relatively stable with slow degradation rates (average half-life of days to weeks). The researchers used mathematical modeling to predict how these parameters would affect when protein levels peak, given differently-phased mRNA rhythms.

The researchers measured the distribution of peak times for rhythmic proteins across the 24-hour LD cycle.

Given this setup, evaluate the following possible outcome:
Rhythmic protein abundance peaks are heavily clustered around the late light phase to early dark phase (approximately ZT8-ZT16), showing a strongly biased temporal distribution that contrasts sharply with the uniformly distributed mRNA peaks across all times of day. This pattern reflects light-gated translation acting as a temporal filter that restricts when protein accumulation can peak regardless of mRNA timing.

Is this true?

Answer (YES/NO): NO